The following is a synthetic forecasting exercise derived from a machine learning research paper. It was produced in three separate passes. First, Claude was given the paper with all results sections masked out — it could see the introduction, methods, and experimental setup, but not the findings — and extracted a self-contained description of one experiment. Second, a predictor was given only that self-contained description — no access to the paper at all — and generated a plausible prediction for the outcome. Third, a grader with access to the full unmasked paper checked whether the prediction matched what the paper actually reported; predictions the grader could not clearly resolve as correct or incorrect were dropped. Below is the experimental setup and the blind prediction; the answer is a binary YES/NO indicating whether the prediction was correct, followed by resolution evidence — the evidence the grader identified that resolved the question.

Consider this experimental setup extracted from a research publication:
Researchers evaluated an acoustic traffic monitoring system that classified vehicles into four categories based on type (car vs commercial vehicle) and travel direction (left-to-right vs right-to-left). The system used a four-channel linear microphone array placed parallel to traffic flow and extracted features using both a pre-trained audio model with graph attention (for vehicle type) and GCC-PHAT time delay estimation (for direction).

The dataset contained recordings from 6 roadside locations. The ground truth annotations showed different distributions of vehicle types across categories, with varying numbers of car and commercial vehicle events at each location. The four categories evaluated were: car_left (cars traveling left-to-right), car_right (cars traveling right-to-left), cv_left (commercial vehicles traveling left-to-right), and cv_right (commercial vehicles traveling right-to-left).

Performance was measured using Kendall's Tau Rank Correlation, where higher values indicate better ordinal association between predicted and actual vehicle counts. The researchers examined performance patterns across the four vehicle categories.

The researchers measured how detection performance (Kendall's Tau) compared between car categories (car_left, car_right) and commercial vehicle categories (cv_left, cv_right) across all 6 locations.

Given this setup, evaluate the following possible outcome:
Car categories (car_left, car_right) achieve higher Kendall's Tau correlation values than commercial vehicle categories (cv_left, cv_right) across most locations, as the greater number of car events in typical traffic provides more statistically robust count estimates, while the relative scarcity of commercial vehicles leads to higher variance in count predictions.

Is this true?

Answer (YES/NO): YES